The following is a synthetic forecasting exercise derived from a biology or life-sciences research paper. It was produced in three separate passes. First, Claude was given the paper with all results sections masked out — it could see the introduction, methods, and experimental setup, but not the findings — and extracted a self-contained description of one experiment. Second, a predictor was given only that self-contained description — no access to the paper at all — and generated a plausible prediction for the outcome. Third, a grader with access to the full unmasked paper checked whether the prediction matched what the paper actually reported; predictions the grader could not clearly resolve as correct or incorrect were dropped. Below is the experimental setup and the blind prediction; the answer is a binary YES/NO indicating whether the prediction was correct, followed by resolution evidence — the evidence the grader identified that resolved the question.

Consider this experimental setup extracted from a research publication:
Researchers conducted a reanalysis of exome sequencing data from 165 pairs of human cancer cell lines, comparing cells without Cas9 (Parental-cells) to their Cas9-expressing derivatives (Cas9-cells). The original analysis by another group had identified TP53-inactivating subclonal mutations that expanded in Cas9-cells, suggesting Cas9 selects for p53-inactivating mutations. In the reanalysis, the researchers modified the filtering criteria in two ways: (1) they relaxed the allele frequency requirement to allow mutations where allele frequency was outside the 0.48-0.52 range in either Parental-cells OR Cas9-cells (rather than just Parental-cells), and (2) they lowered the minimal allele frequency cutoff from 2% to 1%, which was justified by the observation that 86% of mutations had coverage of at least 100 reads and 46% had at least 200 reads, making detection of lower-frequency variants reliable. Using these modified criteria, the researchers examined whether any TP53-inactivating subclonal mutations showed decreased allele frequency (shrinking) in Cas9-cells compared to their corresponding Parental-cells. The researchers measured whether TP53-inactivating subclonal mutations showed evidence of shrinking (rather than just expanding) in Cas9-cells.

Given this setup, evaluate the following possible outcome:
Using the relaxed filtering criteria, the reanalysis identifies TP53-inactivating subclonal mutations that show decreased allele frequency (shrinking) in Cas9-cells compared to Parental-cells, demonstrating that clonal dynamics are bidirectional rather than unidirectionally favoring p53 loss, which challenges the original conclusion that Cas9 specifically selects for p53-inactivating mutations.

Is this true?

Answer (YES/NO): YES